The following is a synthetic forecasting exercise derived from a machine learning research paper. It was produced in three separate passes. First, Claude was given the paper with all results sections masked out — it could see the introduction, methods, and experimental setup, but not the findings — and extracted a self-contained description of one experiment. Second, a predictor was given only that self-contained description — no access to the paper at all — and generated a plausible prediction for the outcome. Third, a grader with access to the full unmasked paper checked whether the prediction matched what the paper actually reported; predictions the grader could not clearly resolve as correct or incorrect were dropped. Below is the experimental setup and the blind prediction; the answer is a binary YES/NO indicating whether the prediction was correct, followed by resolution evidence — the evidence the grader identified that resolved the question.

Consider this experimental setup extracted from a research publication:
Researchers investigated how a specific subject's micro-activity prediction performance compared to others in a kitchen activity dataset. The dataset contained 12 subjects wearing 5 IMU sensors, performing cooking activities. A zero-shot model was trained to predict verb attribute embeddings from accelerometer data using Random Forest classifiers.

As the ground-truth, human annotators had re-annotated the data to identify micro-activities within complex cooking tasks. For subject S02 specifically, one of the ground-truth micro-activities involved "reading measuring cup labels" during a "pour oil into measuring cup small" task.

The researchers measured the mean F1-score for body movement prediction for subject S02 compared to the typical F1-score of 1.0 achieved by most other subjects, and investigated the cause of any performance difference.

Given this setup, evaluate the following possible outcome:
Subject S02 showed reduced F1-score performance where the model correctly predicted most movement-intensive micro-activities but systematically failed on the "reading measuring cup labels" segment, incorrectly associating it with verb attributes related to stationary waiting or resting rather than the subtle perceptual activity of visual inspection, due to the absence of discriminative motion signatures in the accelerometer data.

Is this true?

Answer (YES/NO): NO